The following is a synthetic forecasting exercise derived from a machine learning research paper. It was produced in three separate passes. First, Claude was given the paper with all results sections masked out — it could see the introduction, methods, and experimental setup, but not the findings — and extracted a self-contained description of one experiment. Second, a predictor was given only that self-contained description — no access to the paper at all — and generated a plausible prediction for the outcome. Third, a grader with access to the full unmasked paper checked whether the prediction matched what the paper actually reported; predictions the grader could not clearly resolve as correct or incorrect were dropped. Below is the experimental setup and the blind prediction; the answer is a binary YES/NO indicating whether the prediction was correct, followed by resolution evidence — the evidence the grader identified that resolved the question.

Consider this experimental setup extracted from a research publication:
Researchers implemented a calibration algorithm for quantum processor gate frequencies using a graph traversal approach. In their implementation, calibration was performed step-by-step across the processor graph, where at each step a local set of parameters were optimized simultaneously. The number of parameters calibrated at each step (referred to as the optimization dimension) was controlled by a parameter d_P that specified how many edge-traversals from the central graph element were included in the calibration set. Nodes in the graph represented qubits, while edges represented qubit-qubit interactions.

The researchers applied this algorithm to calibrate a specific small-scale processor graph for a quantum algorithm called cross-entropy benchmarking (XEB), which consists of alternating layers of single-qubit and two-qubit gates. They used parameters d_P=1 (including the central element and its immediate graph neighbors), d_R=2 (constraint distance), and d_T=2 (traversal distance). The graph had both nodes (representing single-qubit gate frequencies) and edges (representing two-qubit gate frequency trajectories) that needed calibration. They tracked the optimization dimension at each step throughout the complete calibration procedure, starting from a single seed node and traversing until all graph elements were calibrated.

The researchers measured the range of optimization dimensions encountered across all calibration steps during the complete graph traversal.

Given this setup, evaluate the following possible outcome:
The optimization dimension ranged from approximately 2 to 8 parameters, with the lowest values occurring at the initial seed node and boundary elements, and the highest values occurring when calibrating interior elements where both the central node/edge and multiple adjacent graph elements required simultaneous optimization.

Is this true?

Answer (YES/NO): NO